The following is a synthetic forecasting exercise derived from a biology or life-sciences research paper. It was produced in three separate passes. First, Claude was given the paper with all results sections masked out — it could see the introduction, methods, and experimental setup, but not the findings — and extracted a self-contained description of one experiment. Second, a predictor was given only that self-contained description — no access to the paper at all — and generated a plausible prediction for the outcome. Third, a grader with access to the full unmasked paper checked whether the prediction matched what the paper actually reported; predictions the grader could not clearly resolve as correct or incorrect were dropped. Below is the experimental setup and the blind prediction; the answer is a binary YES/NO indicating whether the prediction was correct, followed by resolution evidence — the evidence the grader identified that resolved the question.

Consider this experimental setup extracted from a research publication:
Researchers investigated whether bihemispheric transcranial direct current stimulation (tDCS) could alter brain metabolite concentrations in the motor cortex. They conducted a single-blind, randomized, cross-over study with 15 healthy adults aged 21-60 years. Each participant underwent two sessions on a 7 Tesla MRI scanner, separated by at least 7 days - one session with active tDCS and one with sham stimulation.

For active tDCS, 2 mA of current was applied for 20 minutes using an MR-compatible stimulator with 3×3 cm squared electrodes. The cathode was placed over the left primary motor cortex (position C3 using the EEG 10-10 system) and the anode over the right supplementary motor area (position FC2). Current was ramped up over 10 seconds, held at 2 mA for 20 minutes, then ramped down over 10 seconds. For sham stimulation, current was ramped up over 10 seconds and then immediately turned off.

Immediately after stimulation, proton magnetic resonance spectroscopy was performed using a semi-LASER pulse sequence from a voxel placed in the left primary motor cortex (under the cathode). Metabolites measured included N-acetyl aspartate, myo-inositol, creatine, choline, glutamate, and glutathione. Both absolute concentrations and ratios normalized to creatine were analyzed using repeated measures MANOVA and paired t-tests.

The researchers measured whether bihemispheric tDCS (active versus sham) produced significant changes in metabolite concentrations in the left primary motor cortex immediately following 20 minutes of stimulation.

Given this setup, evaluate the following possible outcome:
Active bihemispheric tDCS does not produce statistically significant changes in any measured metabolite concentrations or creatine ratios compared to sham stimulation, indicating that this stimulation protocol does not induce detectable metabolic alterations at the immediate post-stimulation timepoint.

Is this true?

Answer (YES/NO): YES